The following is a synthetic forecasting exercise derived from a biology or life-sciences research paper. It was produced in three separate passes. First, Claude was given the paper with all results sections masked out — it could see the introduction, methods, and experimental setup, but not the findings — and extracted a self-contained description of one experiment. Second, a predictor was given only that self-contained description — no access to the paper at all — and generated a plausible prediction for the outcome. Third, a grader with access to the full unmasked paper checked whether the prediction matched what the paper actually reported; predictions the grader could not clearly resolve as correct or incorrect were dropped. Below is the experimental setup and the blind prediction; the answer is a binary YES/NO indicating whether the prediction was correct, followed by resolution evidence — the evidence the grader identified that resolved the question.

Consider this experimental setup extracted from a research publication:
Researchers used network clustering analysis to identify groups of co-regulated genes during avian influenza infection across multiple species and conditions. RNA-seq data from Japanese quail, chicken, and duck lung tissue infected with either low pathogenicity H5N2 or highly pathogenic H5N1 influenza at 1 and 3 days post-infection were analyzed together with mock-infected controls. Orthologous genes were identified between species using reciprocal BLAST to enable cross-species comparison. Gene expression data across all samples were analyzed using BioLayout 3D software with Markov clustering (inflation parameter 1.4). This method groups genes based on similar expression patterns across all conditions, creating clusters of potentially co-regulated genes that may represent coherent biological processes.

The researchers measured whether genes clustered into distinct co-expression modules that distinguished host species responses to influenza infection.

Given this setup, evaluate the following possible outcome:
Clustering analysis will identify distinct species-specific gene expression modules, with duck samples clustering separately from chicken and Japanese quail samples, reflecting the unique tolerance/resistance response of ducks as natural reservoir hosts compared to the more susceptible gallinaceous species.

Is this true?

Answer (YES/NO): YES